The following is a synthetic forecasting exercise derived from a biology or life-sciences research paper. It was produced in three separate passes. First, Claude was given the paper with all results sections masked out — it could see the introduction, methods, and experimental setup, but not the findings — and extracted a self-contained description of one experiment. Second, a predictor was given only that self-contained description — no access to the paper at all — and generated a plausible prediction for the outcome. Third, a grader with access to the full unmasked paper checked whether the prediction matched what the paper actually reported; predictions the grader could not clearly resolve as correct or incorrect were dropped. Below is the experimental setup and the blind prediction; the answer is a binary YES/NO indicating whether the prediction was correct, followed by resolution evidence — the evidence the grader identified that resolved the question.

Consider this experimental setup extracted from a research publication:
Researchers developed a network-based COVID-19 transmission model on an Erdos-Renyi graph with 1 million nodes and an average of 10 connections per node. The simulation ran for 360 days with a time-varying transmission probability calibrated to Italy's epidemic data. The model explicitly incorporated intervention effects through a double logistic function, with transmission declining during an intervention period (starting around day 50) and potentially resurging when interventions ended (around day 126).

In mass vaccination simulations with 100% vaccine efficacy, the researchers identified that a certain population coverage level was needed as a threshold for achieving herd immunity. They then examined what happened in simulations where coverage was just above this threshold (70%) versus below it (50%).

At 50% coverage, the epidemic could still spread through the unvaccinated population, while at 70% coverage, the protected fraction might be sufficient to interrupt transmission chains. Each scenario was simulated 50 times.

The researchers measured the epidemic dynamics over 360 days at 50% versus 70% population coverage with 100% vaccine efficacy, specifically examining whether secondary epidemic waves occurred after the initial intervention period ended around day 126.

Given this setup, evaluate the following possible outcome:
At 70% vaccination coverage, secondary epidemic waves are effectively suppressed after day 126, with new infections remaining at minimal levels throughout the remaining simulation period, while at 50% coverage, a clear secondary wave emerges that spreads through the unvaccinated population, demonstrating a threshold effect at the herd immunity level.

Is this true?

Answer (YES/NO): YES